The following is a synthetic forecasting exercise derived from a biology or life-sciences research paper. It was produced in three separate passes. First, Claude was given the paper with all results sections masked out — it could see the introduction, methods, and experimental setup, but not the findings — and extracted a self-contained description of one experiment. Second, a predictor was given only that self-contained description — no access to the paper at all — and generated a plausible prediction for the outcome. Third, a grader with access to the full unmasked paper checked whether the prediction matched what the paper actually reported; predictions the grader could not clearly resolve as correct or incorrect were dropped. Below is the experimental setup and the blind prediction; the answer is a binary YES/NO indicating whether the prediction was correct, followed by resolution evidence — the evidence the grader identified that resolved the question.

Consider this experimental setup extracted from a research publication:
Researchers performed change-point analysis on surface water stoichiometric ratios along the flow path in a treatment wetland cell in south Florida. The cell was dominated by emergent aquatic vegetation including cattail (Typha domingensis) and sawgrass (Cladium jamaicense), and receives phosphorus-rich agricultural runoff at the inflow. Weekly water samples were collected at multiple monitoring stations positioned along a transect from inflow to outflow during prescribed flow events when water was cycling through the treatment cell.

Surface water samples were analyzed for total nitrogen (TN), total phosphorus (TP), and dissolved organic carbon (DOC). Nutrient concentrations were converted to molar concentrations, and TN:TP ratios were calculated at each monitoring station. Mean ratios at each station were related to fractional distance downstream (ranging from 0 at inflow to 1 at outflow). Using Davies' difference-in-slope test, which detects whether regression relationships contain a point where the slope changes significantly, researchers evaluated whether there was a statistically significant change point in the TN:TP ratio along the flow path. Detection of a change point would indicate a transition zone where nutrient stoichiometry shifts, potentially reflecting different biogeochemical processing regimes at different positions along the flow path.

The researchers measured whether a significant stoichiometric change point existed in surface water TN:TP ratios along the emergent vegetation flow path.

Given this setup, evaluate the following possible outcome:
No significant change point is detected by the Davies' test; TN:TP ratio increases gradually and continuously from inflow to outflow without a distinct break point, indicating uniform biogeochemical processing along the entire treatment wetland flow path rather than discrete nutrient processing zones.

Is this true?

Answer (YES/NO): YES